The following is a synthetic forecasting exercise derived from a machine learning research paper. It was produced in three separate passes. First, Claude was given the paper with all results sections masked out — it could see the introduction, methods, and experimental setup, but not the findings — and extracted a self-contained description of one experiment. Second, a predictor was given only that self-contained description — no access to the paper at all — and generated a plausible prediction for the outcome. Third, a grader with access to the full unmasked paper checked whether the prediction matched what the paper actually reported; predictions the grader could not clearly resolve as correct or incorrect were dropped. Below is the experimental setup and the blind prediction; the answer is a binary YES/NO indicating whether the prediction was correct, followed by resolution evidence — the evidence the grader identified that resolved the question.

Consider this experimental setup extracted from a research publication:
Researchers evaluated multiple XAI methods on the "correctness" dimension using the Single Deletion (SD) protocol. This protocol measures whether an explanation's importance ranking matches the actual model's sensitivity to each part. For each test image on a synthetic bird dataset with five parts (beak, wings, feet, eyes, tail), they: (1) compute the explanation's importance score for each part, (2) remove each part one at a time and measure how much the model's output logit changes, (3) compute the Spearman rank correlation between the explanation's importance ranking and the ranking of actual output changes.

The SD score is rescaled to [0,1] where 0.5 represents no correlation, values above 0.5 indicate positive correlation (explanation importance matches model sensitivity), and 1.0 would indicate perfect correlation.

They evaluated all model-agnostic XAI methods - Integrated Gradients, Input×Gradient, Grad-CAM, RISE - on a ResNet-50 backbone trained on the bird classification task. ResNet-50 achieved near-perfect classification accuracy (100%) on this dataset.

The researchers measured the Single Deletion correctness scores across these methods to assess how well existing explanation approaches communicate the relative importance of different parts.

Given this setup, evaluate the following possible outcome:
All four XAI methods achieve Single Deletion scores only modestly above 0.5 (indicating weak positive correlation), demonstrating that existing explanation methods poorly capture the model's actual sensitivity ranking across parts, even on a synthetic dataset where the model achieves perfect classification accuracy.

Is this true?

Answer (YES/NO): YES